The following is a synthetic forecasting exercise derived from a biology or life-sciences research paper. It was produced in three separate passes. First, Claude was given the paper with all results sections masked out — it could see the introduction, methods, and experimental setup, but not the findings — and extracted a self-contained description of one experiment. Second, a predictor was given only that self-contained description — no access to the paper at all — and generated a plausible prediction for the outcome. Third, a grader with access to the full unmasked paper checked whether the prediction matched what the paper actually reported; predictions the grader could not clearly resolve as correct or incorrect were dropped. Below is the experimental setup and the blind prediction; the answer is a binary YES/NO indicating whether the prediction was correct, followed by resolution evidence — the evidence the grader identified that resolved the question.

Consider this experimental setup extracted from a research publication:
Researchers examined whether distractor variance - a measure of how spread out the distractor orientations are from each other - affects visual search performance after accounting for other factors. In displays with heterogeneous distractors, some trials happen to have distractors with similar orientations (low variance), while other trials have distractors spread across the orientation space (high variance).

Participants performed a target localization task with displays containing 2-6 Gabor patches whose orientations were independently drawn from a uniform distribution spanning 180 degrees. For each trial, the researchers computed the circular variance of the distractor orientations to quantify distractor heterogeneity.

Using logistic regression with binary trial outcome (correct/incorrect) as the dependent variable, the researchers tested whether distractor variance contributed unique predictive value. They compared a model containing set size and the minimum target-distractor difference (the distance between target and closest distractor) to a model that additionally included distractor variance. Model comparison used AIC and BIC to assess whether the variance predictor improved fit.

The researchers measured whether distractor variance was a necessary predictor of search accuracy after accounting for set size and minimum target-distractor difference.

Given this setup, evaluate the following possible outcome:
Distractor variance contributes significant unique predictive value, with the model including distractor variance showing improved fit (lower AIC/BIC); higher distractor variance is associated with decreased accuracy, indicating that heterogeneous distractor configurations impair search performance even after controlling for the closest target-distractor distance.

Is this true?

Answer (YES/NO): NO